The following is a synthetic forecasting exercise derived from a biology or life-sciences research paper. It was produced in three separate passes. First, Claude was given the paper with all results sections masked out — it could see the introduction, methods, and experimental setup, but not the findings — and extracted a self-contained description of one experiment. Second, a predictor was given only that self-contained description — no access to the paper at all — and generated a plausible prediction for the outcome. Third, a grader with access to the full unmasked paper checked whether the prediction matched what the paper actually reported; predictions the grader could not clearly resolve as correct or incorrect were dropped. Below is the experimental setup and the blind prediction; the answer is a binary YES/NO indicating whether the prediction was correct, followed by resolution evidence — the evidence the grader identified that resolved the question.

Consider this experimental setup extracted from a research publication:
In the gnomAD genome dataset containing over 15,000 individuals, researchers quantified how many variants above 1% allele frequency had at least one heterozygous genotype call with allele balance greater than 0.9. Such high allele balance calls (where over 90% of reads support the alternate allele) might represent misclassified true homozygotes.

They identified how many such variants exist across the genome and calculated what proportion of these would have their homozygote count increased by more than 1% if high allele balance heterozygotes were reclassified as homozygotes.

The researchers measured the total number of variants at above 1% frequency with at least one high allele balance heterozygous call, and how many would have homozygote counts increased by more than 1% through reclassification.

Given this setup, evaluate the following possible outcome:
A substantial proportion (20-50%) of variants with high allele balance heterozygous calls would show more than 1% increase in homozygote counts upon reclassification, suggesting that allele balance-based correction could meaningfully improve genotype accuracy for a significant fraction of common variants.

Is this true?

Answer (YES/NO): NO